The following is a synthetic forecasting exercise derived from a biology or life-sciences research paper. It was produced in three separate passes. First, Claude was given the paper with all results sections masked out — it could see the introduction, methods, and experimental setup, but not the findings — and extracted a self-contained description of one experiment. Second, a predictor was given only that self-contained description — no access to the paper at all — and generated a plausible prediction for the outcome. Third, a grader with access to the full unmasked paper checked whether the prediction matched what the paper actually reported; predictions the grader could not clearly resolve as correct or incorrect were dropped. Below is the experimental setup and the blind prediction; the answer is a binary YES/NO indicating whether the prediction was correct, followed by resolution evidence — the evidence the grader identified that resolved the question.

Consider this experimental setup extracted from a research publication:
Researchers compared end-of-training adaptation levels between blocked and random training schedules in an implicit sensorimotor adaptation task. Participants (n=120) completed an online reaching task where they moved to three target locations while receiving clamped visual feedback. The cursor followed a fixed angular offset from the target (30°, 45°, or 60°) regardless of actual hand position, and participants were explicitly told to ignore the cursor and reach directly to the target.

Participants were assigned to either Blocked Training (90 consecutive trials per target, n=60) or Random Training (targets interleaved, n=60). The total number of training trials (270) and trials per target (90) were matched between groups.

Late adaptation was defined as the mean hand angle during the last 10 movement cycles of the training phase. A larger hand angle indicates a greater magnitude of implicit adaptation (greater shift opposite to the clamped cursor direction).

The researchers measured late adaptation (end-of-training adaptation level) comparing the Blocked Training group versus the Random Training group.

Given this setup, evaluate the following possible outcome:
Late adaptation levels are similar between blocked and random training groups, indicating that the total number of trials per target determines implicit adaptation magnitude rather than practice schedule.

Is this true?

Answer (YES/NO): NO